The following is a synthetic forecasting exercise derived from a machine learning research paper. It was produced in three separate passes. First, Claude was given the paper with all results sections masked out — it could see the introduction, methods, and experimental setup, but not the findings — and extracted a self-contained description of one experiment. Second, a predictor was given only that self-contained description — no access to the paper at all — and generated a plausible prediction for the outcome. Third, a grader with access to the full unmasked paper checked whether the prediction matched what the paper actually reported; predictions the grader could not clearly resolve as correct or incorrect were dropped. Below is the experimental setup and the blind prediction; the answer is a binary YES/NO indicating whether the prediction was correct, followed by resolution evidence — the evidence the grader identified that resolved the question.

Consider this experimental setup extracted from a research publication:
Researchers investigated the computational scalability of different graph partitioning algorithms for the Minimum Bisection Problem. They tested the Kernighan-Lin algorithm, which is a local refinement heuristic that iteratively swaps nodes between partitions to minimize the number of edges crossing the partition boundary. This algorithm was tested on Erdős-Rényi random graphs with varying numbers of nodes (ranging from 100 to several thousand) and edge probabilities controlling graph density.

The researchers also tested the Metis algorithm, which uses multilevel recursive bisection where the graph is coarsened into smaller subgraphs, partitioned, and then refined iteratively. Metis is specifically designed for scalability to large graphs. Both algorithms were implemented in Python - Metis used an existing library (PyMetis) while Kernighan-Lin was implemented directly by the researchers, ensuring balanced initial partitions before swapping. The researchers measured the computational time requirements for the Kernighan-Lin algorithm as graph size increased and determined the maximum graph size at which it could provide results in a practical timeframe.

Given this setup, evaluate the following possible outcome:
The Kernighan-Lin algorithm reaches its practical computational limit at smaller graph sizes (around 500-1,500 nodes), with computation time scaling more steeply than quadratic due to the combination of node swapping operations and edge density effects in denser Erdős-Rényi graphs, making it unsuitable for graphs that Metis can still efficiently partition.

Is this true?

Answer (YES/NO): YES